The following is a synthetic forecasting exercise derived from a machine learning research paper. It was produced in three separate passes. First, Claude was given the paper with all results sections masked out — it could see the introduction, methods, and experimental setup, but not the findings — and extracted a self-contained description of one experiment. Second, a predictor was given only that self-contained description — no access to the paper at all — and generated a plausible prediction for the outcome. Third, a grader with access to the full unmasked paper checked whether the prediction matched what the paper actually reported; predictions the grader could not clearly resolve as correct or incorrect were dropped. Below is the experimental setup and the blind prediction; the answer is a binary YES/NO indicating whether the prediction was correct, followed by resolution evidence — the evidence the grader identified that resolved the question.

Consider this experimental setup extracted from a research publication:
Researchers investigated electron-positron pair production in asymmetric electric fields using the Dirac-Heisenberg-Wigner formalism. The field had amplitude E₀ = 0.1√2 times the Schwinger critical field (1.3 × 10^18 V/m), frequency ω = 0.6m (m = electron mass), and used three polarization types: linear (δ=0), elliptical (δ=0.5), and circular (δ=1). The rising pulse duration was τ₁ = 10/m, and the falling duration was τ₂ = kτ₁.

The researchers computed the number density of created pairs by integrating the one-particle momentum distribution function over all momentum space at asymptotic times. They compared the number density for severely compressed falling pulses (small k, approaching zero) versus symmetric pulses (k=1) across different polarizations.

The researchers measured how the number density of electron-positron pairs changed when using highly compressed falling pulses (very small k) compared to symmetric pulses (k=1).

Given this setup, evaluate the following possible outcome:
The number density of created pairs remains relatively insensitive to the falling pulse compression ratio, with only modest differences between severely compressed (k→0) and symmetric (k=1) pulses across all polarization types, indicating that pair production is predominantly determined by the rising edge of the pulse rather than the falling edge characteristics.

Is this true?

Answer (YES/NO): NO